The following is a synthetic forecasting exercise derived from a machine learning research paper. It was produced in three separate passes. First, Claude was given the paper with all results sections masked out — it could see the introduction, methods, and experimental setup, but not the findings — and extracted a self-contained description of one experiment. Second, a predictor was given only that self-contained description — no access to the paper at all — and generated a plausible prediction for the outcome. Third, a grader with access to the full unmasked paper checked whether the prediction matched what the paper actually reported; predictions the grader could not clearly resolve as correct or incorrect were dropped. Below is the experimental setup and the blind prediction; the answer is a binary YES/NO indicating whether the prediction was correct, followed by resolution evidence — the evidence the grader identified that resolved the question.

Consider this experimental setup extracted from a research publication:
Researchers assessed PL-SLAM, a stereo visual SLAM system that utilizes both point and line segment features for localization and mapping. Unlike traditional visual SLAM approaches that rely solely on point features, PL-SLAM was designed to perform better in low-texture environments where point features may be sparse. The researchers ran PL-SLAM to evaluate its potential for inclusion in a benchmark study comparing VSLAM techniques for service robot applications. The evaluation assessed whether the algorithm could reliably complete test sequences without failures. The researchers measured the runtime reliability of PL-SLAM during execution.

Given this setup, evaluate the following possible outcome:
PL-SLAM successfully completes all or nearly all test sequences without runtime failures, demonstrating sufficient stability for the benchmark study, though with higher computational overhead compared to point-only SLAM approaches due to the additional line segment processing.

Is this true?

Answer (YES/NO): NO